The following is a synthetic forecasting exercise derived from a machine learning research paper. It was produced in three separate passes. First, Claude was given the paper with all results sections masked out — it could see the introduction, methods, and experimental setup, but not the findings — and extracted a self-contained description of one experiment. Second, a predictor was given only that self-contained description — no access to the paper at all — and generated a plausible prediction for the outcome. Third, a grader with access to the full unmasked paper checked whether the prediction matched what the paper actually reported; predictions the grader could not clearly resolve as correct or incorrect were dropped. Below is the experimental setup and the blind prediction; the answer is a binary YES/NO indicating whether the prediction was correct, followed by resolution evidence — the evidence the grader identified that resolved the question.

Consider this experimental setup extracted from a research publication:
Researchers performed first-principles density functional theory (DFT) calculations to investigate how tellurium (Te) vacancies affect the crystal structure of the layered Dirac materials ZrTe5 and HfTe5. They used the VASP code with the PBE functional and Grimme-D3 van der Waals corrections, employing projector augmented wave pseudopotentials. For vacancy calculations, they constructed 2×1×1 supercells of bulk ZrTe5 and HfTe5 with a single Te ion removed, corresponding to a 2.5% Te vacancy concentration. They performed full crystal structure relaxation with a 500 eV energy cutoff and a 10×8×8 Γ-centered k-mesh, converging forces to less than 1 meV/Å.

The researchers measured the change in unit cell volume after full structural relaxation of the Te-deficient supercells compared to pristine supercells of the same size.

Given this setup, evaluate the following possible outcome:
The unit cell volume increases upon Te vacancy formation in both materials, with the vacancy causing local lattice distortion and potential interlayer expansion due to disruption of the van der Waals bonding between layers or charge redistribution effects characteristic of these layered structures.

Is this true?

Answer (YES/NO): NO